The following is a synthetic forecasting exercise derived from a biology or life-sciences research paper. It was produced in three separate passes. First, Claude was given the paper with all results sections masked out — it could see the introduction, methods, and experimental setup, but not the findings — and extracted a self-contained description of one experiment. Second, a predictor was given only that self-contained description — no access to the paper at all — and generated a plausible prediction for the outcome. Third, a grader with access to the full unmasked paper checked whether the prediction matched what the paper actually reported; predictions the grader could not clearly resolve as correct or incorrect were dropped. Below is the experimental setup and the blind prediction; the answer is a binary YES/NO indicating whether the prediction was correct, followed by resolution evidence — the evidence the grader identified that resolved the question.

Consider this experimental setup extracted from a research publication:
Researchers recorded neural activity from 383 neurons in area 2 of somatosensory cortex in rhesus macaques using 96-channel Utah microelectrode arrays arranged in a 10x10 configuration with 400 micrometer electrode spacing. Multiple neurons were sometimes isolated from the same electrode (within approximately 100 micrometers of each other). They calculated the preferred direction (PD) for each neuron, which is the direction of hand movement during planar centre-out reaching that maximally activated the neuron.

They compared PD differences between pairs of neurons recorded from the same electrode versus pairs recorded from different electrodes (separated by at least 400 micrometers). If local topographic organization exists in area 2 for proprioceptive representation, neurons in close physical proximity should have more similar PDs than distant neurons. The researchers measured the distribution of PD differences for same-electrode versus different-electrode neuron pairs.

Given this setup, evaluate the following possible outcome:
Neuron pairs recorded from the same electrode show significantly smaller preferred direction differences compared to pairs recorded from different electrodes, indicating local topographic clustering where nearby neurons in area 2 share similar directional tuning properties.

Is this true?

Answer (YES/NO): YES